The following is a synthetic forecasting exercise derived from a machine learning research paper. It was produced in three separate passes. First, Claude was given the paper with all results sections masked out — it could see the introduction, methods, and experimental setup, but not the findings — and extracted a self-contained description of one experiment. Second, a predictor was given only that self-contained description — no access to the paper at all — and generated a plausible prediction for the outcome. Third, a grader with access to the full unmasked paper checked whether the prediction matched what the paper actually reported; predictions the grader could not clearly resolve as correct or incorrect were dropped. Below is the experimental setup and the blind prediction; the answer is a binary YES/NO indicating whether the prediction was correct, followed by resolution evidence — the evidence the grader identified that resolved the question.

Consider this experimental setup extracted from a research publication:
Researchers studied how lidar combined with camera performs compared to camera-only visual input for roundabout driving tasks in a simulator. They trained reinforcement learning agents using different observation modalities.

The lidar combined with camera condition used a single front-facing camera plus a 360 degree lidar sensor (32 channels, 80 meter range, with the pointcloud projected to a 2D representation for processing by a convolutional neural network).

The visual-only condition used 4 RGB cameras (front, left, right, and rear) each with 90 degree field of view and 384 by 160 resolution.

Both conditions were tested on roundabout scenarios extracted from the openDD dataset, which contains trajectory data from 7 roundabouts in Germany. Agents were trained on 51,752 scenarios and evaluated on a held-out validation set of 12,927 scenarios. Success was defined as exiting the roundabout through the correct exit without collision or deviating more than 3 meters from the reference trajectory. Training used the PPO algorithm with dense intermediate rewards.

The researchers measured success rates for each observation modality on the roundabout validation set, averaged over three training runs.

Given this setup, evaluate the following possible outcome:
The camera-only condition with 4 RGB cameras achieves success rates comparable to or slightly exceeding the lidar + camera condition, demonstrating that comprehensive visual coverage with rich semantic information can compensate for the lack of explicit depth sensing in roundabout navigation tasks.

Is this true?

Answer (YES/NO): NO